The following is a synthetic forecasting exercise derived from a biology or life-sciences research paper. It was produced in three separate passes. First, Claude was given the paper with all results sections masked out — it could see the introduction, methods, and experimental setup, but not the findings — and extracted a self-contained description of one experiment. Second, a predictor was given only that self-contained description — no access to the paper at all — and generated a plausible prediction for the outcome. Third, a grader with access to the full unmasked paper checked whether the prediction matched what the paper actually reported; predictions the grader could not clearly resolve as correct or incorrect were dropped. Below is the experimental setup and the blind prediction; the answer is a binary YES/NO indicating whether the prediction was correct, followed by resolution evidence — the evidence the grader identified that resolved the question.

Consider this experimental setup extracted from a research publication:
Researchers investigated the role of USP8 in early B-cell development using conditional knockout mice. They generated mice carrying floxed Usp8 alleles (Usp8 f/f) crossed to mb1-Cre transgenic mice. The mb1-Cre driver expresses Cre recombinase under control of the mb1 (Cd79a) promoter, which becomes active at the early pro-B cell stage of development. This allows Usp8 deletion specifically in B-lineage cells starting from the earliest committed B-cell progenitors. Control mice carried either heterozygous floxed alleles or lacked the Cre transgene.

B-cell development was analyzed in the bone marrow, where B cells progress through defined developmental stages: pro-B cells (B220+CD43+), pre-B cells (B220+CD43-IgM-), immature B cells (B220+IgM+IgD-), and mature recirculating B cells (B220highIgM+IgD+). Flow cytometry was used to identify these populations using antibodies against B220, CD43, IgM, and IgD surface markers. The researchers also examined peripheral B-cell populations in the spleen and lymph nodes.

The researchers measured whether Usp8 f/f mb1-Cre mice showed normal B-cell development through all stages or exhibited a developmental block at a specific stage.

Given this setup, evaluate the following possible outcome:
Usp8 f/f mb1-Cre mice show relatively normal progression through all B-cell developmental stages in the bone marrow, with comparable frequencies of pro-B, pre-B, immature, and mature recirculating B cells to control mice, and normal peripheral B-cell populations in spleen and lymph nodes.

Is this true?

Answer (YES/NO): NO